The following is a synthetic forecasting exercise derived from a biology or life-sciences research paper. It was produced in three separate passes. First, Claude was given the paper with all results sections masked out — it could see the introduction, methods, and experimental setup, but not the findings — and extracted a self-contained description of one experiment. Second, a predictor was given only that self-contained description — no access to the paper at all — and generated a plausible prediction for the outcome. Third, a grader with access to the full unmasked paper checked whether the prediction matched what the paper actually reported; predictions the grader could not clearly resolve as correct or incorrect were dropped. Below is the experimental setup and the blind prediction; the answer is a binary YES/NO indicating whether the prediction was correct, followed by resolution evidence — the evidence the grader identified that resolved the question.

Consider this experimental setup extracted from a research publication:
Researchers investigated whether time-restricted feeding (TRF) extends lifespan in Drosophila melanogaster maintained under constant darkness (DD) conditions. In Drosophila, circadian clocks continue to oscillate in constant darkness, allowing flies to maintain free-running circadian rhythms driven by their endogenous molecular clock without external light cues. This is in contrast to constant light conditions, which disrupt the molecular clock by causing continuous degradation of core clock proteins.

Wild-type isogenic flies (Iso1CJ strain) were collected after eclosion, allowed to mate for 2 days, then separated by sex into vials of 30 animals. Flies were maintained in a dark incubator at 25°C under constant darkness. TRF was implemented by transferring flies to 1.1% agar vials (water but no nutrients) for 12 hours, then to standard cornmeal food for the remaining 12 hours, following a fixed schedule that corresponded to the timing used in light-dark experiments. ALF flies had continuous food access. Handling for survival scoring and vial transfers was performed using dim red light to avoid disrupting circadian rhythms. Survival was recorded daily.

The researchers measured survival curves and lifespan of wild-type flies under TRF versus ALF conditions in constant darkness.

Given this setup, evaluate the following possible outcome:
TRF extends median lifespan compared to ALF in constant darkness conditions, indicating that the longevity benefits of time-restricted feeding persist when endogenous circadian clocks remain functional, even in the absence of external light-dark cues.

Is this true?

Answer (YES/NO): YES